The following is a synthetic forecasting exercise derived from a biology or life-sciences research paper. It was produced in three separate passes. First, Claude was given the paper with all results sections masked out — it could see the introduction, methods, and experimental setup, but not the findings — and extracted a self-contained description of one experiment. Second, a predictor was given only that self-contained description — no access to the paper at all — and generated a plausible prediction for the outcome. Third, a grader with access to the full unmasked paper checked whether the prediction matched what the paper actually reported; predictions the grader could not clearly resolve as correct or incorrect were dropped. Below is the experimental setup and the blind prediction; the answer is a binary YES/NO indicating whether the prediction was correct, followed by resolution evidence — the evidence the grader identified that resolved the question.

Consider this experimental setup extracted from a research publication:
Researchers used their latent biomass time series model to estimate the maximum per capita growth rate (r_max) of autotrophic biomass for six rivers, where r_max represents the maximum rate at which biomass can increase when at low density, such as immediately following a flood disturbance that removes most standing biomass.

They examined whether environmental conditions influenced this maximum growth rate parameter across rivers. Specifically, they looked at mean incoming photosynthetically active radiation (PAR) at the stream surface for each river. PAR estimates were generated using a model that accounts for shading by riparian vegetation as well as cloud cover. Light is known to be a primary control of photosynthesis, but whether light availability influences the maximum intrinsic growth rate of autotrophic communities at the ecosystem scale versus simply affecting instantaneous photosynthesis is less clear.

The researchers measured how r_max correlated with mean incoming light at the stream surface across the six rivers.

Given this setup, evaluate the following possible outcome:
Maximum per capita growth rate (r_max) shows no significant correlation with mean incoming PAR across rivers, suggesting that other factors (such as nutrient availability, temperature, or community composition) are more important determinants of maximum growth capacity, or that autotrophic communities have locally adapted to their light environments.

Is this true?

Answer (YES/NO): YES